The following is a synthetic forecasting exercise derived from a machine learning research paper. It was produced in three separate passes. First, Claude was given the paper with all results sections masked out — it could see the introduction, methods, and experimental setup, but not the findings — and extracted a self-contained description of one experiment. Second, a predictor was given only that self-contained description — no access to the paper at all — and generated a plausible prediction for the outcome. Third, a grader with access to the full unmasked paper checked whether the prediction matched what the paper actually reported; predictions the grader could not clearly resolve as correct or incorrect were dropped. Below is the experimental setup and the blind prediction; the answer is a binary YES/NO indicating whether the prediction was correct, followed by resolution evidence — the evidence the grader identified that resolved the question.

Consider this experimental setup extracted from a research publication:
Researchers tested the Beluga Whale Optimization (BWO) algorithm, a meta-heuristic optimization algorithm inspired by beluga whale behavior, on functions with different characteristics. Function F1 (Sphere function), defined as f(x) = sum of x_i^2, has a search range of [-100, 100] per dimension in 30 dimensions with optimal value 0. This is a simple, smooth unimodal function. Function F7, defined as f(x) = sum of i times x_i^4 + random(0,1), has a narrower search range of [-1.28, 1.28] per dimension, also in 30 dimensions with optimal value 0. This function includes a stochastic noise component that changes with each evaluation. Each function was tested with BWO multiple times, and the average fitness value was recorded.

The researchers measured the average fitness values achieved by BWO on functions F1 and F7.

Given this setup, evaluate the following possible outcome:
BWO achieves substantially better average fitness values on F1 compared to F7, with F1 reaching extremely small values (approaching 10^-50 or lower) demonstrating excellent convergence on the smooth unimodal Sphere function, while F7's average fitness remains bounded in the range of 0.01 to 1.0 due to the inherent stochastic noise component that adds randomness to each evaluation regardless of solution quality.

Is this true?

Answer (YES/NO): NO